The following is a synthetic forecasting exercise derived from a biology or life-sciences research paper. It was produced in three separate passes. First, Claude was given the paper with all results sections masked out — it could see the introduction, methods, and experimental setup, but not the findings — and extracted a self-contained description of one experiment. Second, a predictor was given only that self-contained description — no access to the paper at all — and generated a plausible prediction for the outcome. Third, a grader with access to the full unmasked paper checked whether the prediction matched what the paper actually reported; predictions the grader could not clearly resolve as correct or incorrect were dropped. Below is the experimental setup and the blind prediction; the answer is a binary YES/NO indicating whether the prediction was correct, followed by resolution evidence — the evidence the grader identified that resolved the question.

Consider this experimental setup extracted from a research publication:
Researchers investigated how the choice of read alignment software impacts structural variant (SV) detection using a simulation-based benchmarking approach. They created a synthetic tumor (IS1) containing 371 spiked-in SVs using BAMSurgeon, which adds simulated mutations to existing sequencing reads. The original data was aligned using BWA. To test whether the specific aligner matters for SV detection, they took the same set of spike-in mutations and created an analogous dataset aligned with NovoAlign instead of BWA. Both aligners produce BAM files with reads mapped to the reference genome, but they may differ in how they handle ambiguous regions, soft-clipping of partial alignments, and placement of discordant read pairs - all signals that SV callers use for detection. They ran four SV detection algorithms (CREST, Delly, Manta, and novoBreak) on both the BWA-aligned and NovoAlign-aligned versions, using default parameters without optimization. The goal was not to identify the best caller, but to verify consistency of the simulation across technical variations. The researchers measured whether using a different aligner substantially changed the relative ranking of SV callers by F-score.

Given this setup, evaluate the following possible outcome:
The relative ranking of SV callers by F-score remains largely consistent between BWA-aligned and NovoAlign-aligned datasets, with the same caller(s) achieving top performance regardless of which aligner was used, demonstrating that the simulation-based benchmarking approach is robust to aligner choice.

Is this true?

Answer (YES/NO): YES